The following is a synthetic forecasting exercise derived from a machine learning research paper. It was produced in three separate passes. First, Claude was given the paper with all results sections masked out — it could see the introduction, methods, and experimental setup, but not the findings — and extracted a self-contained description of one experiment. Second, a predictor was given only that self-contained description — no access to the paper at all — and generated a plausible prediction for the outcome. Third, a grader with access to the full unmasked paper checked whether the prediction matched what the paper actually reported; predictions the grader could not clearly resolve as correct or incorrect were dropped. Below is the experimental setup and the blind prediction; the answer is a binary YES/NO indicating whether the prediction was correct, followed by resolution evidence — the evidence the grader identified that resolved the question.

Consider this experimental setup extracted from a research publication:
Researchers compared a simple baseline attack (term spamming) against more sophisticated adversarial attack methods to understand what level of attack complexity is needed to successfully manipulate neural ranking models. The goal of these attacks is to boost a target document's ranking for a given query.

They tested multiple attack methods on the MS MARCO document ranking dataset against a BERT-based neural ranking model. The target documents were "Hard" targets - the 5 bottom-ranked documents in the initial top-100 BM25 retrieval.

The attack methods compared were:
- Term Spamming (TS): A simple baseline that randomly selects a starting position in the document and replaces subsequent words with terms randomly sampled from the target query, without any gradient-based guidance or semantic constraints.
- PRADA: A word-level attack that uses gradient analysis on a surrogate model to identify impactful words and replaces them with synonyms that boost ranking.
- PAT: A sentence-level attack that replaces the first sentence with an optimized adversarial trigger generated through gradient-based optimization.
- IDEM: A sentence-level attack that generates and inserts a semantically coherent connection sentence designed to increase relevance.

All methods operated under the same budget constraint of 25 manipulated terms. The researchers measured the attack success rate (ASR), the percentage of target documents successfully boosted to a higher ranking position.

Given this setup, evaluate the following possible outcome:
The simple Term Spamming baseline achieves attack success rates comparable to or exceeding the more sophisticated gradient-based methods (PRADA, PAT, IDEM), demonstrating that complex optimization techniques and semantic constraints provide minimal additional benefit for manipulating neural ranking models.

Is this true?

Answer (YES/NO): YES